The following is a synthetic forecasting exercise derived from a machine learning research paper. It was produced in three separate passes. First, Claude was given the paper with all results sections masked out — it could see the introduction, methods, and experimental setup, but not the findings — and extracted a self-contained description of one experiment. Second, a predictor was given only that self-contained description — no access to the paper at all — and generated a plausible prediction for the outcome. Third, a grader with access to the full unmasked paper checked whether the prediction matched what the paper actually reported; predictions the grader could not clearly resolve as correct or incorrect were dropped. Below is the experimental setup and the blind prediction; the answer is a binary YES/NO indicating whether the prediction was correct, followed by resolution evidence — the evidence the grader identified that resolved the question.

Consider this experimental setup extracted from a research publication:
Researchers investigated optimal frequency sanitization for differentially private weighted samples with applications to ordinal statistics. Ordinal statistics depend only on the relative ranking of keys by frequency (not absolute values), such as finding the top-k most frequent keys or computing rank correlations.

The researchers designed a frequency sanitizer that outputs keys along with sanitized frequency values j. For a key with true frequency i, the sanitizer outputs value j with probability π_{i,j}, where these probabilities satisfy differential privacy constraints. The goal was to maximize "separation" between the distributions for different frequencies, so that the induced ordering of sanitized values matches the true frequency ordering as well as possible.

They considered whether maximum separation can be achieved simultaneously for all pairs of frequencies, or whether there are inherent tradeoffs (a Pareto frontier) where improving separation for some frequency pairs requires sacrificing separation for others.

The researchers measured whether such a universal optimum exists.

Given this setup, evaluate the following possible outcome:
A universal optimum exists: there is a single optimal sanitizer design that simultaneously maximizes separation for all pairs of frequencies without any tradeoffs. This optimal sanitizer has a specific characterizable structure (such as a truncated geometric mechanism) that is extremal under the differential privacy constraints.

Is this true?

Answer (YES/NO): YES